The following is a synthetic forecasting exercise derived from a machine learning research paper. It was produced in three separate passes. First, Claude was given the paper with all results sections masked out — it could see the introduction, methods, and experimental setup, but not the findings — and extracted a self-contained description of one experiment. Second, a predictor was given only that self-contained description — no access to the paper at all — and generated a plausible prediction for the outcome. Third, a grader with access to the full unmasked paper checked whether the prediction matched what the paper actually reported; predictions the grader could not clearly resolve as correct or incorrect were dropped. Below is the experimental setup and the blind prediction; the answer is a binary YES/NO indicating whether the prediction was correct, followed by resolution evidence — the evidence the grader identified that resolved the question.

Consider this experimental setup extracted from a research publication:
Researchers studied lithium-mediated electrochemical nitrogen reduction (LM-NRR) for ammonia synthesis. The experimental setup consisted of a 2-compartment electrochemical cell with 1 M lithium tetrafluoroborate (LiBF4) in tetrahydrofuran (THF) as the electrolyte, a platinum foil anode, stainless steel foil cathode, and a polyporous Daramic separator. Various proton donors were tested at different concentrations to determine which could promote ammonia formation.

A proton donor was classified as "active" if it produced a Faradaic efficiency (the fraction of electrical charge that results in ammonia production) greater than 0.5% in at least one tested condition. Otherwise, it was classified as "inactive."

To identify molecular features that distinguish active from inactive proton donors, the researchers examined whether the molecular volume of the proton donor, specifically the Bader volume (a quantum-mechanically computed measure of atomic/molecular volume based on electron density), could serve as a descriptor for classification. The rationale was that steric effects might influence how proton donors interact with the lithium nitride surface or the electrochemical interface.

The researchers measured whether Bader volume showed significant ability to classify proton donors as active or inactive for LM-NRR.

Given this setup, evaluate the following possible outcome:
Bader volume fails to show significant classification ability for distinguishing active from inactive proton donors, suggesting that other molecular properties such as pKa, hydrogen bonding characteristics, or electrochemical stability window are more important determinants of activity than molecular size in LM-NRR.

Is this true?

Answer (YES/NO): NO